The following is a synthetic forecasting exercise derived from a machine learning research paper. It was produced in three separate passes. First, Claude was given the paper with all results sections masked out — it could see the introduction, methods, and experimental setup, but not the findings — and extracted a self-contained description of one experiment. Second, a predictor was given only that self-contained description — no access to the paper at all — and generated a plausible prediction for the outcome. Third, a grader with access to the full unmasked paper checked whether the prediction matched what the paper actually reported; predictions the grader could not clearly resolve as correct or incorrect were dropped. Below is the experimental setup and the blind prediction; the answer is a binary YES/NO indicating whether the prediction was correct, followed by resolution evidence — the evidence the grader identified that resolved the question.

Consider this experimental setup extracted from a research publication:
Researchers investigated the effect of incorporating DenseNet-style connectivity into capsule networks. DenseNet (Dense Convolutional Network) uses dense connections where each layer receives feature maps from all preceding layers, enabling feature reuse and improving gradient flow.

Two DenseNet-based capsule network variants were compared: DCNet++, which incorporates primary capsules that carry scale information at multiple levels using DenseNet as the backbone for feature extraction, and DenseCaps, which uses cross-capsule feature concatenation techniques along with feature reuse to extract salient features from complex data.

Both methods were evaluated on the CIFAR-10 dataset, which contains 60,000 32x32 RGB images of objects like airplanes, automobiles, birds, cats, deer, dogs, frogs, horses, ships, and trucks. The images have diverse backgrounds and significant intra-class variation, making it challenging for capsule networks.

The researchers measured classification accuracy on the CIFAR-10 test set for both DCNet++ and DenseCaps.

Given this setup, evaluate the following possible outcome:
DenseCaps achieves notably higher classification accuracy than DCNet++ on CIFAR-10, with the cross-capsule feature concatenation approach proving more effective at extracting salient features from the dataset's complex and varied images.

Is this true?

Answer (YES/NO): NO